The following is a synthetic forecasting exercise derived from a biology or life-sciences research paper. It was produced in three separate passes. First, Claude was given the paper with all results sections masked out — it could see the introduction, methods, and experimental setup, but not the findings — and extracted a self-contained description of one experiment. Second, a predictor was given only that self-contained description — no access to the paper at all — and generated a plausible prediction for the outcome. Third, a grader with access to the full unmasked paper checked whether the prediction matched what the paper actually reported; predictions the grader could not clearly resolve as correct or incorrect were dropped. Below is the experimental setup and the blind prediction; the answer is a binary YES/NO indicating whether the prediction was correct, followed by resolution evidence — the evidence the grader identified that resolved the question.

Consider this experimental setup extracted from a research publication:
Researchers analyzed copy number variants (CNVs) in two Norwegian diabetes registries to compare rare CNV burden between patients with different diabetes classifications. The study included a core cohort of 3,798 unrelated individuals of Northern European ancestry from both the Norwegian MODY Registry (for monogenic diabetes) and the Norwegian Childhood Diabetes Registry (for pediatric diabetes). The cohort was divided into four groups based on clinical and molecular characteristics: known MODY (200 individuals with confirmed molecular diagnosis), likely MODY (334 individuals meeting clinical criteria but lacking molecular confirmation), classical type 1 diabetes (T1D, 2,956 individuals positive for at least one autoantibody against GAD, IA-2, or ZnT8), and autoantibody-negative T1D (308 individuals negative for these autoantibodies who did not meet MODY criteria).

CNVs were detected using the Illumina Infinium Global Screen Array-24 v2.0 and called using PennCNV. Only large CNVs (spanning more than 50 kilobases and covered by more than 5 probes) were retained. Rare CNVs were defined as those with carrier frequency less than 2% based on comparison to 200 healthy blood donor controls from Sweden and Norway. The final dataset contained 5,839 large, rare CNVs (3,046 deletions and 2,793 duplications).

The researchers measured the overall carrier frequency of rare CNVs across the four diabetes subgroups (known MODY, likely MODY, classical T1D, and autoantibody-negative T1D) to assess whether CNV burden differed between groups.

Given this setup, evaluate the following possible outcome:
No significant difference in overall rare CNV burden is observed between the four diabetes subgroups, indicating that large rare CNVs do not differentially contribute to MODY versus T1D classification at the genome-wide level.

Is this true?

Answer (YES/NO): YES